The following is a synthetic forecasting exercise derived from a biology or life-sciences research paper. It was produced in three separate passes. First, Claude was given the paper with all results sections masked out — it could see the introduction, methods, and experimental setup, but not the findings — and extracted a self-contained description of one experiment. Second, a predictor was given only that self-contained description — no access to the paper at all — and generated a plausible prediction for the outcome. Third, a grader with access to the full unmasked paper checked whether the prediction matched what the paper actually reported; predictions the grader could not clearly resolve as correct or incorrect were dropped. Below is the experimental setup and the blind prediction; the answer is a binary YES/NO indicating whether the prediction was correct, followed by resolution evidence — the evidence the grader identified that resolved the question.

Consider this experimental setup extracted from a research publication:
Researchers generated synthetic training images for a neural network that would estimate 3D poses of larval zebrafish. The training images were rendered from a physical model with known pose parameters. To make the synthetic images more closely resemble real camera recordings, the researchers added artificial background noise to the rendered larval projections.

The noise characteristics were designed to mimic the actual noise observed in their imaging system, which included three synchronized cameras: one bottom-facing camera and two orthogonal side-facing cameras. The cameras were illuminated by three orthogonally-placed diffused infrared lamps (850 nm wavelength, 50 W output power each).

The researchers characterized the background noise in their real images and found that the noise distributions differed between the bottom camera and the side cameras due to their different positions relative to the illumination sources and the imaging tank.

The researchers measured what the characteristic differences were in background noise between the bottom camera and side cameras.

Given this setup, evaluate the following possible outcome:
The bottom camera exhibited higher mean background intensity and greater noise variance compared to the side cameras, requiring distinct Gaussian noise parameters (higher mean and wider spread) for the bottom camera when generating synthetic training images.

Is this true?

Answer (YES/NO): YES